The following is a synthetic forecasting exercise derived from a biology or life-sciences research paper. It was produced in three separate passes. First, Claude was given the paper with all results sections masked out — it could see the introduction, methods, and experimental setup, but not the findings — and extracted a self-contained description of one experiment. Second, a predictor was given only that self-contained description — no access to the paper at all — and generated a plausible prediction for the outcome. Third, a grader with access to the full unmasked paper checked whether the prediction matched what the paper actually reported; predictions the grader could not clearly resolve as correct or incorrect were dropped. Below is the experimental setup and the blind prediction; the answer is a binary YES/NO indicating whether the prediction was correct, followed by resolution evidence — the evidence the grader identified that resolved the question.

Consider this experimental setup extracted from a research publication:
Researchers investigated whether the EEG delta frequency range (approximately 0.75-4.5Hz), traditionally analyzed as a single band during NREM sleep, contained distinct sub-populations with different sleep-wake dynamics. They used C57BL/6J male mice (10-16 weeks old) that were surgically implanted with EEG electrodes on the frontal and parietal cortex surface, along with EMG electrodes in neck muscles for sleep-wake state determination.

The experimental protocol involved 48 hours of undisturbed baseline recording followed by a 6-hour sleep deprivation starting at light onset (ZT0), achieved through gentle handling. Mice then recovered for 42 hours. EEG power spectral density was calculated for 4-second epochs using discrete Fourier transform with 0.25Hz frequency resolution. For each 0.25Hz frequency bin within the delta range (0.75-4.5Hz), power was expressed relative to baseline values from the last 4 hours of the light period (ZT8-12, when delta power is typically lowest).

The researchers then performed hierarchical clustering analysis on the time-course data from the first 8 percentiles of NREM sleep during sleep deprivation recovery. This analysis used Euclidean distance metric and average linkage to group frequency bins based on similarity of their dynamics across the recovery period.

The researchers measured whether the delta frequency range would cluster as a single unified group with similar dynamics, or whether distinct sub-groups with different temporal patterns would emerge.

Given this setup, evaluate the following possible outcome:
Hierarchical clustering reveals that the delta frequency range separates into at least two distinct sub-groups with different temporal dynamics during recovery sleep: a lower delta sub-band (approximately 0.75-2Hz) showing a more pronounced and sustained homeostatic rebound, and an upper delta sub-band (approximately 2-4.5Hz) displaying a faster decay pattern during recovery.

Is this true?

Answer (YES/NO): NO